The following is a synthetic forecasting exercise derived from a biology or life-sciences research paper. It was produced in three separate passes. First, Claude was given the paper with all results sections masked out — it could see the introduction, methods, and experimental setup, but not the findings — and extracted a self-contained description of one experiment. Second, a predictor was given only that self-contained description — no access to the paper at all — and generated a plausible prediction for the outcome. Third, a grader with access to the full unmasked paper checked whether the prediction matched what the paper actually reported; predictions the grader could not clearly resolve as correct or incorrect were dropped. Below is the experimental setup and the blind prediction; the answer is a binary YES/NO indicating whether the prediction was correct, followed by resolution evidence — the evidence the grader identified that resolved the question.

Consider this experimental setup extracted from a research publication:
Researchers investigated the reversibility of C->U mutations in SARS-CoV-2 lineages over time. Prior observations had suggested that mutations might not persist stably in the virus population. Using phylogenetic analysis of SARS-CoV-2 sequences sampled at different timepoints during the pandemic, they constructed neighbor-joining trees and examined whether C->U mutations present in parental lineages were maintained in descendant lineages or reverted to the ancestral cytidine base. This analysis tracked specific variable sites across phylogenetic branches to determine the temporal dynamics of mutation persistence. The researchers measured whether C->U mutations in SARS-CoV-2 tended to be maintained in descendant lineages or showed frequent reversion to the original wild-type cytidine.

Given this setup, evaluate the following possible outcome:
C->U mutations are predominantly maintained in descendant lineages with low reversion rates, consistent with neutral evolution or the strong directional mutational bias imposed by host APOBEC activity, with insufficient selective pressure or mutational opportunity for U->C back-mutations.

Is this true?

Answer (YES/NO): NO